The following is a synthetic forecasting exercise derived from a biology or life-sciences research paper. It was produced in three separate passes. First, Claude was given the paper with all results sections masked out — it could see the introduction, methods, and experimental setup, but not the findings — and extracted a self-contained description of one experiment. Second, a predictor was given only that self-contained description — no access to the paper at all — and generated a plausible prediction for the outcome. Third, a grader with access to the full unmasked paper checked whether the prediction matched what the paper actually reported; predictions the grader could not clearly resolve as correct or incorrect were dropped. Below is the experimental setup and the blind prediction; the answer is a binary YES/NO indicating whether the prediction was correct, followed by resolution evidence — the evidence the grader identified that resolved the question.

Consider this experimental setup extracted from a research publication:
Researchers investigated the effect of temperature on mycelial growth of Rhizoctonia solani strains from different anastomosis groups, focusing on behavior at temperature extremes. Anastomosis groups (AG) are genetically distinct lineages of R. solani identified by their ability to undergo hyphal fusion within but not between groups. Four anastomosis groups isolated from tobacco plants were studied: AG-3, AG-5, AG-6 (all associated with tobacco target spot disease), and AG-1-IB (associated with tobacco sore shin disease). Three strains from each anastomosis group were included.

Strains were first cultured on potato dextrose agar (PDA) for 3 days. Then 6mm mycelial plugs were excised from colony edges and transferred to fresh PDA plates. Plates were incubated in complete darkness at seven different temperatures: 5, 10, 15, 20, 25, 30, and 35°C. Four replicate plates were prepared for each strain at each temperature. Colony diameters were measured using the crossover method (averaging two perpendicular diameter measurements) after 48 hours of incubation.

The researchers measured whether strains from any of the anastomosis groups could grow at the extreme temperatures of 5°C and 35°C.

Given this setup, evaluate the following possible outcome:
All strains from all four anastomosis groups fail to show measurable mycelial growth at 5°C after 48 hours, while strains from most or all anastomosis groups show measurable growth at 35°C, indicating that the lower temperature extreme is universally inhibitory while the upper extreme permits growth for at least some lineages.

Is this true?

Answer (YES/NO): YES